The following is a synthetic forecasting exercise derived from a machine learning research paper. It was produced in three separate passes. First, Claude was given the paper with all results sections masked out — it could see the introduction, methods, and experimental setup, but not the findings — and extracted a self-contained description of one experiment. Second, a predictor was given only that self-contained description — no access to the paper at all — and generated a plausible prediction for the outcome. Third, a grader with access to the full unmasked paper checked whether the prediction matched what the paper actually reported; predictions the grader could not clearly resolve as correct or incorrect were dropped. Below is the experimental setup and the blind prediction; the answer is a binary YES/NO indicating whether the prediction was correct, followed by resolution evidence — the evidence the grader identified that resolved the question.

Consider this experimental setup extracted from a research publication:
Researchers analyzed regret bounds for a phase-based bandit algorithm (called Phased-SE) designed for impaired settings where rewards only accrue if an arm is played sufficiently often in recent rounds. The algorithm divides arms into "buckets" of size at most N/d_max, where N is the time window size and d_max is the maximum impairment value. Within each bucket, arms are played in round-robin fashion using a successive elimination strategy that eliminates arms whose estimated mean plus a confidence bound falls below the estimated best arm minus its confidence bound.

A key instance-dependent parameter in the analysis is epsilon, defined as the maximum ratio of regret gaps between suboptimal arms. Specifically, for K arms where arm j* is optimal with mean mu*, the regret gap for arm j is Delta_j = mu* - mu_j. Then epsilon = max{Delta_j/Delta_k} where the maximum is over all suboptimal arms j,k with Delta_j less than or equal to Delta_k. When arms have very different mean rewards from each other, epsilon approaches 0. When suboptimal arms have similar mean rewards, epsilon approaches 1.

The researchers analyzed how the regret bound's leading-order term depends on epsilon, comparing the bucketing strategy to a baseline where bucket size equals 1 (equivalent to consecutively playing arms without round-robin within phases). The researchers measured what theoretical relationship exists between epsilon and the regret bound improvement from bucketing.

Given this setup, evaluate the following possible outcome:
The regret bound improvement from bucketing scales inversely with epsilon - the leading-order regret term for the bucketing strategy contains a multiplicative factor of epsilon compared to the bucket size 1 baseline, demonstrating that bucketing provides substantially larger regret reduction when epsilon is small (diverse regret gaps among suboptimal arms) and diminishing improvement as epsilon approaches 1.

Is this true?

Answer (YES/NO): NO